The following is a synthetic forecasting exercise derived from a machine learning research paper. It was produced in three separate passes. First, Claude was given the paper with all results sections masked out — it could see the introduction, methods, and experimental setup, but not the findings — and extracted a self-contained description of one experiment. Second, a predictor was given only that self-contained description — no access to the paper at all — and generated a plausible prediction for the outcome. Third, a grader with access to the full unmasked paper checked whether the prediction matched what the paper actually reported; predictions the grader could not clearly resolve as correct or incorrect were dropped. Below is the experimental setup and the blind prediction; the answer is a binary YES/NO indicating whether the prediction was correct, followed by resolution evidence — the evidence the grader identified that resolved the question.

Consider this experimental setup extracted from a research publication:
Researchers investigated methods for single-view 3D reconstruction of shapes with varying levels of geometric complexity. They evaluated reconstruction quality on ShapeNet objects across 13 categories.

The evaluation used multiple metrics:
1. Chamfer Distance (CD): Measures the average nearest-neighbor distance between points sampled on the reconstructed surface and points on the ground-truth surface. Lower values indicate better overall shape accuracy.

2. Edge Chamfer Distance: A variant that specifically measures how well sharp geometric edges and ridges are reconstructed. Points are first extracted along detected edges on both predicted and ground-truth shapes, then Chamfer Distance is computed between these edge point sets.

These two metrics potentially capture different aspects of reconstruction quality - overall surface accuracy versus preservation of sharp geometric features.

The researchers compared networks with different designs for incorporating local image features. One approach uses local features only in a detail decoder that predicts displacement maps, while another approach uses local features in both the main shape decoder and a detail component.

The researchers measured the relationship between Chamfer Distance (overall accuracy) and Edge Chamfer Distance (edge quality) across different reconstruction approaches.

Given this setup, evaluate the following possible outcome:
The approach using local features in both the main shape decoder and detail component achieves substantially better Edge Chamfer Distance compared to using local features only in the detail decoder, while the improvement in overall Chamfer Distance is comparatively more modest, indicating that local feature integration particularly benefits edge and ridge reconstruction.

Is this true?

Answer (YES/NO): NO